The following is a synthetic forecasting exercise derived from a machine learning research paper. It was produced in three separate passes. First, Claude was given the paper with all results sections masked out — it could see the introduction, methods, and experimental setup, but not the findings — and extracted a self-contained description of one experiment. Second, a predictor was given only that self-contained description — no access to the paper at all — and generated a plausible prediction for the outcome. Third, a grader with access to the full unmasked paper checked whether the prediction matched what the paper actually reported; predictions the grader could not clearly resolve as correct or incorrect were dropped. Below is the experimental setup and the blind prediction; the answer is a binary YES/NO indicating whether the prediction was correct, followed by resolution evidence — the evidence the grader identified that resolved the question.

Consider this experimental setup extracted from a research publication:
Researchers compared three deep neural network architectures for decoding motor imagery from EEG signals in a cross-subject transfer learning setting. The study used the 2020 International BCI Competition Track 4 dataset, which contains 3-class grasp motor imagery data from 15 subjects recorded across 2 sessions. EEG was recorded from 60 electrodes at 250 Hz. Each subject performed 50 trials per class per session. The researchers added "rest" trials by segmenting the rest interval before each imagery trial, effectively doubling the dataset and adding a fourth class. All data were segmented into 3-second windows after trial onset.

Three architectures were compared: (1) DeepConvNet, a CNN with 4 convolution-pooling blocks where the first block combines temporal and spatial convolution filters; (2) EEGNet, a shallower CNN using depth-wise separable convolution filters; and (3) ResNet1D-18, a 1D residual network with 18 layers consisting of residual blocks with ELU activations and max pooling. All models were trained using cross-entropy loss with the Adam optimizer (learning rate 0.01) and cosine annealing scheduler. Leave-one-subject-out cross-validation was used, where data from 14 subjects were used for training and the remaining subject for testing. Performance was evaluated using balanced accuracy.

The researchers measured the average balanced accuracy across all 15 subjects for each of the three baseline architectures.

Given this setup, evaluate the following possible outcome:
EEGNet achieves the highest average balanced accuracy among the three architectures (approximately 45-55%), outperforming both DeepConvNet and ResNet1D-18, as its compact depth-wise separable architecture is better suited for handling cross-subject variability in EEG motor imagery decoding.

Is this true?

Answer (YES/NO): NO